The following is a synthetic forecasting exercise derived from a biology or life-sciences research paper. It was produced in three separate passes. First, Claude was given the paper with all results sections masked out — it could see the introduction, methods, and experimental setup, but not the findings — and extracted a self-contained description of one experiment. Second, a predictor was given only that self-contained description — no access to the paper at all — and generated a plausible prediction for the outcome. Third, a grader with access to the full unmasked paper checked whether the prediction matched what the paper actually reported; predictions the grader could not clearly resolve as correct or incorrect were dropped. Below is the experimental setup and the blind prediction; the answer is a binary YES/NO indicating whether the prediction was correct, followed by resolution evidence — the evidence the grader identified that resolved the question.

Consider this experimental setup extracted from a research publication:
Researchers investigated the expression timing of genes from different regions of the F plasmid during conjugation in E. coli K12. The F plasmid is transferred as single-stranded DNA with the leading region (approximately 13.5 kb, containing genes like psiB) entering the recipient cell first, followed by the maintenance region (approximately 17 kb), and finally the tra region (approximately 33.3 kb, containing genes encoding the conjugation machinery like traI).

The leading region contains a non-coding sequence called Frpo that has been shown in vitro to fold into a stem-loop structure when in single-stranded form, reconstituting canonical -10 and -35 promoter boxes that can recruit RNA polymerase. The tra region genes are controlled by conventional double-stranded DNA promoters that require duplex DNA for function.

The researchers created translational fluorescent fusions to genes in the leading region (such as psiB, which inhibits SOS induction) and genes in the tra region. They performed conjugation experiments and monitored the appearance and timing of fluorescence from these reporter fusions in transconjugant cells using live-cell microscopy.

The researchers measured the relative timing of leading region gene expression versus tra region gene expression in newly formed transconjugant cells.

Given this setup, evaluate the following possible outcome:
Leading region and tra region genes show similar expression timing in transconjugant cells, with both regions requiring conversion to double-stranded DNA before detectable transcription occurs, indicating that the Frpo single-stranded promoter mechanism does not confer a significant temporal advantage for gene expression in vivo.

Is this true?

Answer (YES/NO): NO